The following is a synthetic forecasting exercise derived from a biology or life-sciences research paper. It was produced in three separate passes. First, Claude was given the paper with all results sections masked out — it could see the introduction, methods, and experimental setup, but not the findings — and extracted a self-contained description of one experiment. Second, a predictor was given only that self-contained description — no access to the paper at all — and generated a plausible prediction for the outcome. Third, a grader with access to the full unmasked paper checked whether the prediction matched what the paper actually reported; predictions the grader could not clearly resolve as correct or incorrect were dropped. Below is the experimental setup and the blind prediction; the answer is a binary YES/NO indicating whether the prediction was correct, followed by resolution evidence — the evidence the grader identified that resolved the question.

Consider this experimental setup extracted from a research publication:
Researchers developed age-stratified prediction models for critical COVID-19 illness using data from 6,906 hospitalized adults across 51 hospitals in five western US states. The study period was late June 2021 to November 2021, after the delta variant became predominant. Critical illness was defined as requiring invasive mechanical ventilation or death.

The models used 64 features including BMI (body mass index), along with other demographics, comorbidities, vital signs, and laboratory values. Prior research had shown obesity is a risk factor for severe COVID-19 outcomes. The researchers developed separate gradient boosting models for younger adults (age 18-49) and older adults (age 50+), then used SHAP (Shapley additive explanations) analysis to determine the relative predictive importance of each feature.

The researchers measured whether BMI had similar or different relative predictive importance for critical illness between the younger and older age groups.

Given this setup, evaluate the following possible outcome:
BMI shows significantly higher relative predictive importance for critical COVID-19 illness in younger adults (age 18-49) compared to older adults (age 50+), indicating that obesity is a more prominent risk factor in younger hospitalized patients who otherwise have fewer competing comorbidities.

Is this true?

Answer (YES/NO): YES